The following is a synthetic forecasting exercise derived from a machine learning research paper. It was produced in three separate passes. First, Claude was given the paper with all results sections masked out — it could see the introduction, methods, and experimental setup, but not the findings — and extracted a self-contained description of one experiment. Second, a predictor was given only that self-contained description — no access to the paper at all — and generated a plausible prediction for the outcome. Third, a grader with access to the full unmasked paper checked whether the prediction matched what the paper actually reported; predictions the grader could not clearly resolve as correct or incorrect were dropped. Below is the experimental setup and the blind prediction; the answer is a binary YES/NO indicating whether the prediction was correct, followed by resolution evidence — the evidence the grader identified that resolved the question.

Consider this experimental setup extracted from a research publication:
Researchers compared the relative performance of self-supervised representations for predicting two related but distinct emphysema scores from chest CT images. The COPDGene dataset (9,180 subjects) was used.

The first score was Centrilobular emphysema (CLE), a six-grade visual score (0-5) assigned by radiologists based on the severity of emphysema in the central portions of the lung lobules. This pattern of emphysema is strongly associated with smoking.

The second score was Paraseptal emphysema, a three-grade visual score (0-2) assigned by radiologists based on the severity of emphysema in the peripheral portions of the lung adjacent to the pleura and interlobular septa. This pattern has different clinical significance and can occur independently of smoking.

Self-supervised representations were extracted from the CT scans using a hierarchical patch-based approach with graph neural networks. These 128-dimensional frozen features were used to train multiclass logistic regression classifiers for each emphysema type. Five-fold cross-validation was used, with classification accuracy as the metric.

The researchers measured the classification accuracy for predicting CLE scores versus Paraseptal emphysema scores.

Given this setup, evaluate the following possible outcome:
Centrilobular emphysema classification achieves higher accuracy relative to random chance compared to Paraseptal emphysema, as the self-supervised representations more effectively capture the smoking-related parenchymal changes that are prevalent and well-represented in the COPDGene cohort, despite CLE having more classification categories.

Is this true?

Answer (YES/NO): YES